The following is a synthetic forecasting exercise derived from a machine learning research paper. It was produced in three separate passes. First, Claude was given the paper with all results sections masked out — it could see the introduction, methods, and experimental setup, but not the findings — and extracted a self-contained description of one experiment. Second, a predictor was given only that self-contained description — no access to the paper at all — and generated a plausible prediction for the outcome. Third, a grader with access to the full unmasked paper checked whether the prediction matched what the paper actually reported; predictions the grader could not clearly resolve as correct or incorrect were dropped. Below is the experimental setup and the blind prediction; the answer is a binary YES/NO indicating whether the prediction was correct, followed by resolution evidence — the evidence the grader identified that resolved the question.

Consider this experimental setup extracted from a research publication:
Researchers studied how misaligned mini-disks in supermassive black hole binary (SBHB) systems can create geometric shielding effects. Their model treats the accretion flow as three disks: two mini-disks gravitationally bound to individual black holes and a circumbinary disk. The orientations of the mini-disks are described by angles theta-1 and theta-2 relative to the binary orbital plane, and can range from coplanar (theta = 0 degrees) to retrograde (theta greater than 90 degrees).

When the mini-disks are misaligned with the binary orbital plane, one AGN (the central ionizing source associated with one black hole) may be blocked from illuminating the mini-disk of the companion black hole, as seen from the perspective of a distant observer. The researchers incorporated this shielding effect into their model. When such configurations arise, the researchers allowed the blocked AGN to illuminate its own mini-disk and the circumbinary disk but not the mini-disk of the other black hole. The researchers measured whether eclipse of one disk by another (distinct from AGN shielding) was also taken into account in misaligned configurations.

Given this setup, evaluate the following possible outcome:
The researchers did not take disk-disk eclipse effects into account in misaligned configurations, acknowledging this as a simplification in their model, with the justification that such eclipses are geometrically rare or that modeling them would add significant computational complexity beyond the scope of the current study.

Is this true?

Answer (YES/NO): NO